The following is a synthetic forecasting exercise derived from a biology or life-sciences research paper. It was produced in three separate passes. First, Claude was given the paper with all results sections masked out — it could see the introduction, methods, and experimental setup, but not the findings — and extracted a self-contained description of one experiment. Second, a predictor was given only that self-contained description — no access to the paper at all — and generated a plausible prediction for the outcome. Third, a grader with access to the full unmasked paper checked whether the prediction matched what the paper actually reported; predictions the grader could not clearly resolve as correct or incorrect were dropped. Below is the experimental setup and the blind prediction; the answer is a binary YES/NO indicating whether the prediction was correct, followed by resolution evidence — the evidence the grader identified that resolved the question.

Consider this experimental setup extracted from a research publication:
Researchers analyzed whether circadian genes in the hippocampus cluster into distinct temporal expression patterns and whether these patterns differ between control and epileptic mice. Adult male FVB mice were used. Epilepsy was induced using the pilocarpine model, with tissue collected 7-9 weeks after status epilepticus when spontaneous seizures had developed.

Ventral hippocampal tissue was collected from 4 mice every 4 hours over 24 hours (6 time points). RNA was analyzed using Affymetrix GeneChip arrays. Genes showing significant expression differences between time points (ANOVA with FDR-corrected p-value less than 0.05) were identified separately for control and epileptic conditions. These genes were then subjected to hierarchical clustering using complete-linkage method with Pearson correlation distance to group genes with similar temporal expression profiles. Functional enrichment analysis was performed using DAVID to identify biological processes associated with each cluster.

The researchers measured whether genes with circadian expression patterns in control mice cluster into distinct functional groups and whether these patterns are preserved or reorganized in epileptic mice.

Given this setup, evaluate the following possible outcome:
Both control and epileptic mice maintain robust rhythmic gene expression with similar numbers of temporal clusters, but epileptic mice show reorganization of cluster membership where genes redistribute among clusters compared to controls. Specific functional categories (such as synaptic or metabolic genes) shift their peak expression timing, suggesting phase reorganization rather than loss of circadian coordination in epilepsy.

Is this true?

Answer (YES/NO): NO